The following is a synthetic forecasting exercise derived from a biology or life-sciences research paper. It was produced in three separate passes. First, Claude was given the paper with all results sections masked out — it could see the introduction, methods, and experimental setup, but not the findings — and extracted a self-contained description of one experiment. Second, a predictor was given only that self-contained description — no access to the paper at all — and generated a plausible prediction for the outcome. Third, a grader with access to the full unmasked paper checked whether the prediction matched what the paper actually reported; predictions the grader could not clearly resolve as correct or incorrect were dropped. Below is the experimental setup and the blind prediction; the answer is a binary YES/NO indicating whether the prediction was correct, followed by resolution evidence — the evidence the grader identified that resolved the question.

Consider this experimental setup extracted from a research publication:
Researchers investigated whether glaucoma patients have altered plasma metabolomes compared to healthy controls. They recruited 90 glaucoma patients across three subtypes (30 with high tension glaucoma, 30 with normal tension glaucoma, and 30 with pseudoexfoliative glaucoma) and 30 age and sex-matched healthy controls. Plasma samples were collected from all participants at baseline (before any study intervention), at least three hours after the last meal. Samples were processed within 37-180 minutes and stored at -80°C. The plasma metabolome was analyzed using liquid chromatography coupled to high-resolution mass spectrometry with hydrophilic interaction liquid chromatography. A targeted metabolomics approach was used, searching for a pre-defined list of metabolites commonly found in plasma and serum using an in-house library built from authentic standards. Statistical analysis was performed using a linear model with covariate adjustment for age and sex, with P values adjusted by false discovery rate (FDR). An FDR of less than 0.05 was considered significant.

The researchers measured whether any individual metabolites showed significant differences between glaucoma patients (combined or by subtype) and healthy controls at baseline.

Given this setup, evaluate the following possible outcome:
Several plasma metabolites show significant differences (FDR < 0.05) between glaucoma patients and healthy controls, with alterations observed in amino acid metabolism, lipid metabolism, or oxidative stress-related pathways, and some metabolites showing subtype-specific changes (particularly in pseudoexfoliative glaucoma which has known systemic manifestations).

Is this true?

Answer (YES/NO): NO